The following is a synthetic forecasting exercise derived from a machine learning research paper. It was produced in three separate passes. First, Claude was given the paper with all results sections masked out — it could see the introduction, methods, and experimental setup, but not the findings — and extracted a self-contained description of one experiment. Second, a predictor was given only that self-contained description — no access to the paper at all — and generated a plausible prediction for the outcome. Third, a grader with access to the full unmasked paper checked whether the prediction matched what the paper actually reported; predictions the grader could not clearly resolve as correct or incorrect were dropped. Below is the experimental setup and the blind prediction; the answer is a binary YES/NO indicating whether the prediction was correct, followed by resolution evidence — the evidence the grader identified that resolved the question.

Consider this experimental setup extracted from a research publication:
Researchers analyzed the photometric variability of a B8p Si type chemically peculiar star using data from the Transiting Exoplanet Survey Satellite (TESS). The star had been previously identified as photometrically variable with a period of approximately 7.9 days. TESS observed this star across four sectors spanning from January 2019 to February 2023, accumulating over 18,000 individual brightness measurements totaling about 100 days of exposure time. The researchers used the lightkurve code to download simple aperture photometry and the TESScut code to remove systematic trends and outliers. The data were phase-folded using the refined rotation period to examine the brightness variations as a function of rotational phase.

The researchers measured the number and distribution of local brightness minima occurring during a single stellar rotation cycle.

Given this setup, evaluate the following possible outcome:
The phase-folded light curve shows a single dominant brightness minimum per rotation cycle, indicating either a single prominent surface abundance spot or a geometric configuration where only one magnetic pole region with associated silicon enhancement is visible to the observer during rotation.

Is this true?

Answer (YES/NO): NO